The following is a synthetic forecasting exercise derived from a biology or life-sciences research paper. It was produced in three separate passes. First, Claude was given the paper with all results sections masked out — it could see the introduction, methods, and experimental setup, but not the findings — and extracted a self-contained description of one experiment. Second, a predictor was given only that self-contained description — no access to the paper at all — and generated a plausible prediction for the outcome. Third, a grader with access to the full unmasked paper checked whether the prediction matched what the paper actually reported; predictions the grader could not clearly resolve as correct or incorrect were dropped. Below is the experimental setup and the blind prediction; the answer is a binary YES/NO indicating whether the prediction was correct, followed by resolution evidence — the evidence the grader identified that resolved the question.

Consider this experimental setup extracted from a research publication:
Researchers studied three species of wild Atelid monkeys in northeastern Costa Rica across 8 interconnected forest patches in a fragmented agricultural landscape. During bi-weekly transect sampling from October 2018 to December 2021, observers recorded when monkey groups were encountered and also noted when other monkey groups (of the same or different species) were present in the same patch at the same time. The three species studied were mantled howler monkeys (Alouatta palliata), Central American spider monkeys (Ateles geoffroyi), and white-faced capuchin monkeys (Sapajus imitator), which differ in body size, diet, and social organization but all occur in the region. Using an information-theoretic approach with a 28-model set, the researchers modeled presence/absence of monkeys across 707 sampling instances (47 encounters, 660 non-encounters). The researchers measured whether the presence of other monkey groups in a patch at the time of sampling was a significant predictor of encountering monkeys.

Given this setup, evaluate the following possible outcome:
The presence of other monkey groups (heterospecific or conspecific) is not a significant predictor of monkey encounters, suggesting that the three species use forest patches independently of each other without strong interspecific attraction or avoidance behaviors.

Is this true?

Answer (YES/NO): NO